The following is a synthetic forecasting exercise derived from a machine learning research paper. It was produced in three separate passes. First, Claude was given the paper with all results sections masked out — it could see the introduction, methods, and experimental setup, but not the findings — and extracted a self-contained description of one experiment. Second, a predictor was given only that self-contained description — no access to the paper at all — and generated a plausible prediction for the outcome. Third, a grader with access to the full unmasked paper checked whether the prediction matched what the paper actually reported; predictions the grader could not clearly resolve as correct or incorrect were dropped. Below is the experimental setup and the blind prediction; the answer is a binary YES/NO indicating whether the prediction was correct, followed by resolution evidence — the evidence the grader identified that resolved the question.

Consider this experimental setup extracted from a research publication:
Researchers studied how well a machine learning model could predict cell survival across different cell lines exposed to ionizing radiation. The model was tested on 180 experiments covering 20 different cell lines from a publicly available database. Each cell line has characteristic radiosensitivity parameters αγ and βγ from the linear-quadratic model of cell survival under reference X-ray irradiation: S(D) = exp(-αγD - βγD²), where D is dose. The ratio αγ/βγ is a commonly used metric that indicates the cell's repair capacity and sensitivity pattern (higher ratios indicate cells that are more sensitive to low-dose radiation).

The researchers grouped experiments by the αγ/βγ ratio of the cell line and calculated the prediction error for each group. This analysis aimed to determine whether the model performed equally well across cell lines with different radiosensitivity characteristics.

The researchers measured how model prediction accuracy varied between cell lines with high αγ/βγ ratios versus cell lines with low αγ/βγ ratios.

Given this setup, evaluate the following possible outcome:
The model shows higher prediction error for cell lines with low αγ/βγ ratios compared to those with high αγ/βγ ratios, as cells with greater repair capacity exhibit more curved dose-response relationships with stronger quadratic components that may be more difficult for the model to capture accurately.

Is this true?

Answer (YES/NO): NO